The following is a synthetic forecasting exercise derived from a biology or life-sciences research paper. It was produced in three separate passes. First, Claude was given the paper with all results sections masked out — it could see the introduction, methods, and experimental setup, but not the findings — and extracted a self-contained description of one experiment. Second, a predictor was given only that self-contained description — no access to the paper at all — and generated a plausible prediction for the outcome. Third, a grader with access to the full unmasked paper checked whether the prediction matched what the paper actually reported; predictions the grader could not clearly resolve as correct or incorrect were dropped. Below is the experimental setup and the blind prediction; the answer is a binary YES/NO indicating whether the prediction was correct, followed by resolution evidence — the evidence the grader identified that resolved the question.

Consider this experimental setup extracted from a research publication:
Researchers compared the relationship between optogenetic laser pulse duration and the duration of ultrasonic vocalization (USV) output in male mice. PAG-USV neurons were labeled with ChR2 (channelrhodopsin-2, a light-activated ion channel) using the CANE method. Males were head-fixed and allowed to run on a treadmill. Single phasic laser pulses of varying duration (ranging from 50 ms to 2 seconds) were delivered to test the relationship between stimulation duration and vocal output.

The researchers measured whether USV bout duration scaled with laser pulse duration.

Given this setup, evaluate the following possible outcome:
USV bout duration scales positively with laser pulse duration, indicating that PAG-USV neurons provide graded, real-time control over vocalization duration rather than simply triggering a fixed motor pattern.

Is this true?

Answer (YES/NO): YES